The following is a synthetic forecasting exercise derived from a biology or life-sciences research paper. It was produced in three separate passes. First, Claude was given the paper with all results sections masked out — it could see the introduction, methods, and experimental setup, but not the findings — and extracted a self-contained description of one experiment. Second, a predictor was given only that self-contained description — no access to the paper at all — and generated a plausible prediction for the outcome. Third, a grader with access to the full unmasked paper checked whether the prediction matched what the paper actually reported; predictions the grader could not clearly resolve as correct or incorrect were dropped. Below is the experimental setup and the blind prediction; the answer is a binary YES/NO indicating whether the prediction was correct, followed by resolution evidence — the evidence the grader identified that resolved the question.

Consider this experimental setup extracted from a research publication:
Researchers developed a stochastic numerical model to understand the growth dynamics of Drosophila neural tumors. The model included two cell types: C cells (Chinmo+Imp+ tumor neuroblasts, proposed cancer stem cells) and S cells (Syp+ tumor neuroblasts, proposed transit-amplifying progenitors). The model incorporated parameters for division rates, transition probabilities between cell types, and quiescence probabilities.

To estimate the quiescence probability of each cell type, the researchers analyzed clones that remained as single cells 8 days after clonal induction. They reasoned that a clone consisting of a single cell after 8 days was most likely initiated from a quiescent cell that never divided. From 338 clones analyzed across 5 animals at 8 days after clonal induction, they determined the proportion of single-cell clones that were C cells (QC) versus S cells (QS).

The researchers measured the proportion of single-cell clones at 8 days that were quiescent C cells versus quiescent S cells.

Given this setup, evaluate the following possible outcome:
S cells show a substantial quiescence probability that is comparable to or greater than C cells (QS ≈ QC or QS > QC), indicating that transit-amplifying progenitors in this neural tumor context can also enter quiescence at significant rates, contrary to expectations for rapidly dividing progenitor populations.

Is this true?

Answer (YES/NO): YES